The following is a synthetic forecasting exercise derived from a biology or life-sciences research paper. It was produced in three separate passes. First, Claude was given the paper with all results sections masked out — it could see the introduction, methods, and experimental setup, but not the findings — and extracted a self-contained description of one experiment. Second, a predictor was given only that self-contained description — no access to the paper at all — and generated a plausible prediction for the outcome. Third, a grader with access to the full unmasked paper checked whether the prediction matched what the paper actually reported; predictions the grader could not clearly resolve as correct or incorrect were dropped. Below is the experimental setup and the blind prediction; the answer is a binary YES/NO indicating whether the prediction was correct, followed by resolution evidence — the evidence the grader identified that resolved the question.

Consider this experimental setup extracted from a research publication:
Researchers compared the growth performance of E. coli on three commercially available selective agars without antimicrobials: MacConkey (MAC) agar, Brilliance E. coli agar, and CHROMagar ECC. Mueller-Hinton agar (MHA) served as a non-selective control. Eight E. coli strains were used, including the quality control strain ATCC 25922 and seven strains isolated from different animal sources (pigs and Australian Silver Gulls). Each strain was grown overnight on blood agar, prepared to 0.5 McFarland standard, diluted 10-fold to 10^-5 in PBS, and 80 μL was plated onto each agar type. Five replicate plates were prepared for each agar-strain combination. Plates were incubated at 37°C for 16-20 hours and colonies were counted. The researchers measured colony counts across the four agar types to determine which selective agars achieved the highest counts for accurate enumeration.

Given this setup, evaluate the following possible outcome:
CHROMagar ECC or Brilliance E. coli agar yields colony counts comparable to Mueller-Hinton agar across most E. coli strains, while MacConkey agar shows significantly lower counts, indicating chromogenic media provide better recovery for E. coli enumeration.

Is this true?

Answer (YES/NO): NO